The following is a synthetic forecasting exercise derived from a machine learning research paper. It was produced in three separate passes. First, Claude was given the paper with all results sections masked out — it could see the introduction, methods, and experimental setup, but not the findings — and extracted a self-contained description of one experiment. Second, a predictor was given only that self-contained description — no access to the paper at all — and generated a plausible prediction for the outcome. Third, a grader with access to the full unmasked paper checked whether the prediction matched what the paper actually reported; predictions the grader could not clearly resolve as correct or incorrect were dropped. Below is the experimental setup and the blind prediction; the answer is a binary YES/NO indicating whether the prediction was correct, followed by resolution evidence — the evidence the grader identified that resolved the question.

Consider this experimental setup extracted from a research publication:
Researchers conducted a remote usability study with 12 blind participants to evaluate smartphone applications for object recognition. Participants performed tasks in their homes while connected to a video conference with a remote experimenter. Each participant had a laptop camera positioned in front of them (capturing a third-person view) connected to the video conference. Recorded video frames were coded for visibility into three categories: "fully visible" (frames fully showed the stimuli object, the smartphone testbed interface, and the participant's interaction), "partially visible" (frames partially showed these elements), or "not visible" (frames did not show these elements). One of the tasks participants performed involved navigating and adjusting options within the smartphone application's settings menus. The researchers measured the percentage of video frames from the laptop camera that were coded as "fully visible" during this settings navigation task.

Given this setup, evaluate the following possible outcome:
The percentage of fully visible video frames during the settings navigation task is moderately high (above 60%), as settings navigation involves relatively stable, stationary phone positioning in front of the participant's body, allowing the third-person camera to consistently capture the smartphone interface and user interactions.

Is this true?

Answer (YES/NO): NO